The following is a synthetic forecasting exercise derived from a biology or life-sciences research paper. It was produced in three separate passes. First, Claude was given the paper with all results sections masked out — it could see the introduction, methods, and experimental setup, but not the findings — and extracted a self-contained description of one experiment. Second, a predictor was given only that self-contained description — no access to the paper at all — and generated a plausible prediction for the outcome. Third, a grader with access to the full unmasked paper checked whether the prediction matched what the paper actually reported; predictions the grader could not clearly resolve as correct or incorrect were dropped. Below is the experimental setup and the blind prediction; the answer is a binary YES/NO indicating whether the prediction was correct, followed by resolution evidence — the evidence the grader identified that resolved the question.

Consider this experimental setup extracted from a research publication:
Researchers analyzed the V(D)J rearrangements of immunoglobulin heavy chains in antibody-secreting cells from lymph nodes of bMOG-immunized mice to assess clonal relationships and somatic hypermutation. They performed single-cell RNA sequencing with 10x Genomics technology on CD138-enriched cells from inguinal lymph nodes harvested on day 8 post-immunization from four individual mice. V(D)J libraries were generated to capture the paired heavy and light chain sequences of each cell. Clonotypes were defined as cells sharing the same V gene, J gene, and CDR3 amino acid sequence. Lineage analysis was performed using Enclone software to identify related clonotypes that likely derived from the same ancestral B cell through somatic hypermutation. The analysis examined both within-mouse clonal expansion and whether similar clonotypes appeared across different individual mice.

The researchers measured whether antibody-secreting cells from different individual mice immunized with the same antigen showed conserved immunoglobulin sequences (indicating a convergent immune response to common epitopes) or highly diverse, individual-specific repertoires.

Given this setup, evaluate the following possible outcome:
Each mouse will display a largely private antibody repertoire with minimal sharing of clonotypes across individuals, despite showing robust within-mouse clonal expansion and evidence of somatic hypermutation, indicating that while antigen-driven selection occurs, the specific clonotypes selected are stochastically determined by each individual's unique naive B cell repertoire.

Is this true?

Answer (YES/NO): NO